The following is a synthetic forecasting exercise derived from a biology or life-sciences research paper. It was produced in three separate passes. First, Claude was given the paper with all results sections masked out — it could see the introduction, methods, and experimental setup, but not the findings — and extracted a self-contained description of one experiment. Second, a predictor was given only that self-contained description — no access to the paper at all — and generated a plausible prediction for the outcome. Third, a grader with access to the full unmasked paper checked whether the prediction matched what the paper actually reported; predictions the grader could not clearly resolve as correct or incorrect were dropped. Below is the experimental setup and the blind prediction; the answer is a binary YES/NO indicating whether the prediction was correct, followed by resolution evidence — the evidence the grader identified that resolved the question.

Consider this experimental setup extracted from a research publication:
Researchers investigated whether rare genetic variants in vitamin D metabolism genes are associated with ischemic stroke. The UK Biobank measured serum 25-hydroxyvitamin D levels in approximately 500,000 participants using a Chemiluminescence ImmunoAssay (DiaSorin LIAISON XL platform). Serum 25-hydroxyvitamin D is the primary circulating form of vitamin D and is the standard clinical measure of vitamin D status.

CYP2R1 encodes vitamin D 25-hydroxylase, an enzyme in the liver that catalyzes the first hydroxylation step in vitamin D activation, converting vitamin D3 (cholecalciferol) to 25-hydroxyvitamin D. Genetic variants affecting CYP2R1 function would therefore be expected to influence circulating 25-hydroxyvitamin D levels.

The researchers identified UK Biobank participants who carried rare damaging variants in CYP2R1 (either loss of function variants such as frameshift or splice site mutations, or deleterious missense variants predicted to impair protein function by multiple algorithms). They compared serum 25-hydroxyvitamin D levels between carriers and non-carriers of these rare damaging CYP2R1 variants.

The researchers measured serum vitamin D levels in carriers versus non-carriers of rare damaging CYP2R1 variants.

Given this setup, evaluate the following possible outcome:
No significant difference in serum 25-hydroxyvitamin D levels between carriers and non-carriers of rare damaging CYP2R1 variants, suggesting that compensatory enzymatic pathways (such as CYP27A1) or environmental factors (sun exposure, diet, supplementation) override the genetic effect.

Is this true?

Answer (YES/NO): NO